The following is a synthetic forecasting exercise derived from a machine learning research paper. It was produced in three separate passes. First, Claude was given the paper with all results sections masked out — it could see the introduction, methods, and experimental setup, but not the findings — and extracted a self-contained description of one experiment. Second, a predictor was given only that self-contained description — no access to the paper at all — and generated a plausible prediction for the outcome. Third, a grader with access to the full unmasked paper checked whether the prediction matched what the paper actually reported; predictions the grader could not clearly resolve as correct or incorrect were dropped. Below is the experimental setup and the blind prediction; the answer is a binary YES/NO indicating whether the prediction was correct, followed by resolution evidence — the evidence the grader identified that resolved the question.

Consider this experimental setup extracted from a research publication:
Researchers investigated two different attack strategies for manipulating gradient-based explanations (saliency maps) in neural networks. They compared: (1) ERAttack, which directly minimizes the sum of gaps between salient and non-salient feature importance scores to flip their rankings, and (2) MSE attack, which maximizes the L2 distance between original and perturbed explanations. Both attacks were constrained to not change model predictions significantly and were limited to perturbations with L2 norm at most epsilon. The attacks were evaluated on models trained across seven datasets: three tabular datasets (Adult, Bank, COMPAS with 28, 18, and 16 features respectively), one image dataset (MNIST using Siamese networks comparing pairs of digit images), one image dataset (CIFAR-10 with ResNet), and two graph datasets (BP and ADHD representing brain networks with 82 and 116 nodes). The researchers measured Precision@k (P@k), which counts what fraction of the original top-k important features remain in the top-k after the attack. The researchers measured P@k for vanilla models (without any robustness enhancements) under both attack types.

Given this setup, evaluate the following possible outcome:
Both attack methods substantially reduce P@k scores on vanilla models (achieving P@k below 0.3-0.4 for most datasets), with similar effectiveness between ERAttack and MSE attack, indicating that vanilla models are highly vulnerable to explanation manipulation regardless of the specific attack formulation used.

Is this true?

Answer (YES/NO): NO